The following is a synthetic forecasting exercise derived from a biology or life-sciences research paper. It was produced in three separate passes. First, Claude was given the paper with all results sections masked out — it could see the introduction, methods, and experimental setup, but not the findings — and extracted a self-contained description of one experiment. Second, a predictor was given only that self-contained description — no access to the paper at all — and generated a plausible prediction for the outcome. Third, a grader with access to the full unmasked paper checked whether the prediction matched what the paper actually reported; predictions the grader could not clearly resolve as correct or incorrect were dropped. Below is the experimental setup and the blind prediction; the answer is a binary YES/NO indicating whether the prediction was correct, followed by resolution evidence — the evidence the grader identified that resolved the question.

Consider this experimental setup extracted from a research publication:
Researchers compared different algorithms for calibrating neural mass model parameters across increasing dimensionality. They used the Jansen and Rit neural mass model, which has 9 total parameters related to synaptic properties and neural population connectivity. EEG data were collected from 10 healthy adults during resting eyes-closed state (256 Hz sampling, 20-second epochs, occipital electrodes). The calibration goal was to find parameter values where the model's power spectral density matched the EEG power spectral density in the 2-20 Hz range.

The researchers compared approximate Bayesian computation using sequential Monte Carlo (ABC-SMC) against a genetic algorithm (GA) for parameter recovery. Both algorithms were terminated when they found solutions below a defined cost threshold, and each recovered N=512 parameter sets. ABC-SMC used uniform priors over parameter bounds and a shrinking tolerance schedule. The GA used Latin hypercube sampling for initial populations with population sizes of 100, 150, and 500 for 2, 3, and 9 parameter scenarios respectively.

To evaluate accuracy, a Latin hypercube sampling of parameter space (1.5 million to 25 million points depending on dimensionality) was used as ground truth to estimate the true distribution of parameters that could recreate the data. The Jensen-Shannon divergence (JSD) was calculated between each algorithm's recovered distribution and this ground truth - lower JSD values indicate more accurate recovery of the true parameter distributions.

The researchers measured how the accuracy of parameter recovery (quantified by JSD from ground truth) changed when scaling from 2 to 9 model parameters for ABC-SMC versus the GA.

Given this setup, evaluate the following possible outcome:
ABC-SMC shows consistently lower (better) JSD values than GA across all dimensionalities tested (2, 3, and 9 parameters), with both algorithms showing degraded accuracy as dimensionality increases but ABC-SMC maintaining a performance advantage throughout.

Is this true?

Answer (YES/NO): NO